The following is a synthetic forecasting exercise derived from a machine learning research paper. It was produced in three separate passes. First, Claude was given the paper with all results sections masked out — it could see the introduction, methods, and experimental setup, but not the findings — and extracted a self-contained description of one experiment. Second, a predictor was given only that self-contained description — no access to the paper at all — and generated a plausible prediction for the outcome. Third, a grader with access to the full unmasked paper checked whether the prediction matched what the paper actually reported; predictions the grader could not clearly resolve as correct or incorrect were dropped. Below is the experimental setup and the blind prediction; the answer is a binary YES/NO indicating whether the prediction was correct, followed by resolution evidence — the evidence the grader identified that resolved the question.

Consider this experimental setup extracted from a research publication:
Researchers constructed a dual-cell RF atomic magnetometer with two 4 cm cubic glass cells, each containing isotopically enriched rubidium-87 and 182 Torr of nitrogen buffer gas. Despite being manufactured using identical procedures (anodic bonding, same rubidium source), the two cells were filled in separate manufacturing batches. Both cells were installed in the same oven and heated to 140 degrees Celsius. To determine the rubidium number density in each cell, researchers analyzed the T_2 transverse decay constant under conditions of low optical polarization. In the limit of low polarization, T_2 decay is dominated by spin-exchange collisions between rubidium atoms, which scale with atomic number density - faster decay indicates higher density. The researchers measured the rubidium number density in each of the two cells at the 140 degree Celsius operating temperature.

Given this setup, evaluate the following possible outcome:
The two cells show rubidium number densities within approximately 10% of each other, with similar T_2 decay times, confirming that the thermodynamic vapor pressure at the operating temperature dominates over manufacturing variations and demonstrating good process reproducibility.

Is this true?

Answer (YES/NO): NO